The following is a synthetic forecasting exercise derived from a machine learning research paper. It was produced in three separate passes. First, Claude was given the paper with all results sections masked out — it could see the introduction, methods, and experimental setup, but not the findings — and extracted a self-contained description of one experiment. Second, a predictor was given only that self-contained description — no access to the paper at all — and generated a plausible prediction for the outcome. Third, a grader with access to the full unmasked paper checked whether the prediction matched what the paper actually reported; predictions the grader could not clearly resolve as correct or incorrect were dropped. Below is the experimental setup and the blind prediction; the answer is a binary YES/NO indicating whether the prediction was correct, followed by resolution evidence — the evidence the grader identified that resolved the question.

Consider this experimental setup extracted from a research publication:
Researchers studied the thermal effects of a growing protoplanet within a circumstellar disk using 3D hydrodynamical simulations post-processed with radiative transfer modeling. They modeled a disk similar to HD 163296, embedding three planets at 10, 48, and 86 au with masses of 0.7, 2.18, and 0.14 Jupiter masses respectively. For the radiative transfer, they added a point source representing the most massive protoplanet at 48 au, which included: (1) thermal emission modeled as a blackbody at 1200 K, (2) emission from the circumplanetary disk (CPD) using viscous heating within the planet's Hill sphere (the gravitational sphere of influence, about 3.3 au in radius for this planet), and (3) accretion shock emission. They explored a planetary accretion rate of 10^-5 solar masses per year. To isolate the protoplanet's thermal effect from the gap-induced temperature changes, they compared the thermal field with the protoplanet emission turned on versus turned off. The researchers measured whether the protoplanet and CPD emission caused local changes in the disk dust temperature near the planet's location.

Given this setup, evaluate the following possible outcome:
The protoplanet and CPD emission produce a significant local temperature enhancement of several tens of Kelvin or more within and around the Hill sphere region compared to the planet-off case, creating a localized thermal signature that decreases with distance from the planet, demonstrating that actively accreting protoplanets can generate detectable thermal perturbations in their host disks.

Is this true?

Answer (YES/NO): YES